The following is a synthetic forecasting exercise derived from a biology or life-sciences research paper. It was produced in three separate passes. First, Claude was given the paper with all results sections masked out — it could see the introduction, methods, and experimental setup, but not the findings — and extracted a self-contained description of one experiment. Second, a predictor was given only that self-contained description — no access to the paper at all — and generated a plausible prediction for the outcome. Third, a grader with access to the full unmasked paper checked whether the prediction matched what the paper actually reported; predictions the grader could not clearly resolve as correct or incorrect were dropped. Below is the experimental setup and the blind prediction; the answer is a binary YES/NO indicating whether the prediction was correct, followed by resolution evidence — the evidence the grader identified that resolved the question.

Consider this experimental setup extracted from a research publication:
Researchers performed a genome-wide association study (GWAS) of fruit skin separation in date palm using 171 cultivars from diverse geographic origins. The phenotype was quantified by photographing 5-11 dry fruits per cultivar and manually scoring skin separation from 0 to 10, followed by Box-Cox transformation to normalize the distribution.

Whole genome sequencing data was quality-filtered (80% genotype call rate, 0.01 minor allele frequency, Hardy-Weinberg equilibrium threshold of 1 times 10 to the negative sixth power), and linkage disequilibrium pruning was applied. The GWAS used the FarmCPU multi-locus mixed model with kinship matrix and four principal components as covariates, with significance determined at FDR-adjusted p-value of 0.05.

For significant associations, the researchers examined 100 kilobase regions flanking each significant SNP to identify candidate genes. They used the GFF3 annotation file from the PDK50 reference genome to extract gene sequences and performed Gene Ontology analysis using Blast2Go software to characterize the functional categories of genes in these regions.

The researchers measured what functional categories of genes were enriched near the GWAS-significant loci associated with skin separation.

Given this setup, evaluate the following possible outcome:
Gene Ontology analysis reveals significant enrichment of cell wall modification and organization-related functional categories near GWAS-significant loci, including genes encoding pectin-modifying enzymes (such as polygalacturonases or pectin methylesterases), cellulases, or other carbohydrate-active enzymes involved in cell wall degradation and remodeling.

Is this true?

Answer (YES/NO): NO